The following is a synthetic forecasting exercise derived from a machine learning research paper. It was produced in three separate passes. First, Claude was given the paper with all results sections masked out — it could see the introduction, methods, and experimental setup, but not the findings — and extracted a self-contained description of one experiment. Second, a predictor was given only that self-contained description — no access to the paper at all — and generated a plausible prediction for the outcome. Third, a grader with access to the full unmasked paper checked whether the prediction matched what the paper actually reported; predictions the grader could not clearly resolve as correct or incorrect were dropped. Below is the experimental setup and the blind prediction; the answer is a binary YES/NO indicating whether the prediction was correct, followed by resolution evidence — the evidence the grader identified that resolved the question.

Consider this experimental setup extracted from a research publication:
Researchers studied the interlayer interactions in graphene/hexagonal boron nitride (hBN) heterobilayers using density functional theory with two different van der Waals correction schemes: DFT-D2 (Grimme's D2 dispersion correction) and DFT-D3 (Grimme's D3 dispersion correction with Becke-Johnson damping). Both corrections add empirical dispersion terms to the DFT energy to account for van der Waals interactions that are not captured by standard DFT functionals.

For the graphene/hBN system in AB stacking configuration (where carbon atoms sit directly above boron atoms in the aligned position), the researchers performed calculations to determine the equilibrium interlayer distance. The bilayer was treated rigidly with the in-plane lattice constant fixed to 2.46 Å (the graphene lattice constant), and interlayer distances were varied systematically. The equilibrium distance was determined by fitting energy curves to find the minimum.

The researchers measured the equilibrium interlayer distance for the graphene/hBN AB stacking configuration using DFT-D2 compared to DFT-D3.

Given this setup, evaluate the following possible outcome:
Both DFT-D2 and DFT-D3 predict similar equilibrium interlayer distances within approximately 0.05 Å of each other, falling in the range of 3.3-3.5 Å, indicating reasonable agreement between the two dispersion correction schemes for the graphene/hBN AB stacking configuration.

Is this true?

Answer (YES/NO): NO